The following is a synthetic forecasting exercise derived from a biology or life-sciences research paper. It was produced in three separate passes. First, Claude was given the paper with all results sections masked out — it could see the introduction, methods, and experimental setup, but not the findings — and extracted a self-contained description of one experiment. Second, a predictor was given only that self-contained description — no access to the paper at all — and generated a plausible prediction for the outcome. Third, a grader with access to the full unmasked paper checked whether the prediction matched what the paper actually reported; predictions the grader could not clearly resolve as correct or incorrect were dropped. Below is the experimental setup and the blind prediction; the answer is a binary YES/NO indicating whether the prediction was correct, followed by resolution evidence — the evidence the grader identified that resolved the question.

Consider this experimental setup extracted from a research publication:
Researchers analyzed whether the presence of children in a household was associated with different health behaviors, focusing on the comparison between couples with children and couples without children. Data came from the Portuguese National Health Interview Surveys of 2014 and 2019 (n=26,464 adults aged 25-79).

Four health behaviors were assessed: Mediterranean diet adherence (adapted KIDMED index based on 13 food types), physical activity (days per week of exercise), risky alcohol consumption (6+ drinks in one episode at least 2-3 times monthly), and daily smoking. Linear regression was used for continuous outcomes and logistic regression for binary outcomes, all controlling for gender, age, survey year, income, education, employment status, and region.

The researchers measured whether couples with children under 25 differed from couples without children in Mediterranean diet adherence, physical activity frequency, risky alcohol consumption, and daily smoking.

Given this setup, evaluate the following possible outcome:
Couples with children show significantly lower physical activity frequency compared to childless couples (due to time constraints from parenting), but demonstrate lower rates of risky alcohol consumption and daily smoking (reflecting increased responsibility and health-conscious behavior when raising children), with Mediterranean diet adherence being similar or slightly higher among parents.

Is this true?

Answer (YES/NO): NO